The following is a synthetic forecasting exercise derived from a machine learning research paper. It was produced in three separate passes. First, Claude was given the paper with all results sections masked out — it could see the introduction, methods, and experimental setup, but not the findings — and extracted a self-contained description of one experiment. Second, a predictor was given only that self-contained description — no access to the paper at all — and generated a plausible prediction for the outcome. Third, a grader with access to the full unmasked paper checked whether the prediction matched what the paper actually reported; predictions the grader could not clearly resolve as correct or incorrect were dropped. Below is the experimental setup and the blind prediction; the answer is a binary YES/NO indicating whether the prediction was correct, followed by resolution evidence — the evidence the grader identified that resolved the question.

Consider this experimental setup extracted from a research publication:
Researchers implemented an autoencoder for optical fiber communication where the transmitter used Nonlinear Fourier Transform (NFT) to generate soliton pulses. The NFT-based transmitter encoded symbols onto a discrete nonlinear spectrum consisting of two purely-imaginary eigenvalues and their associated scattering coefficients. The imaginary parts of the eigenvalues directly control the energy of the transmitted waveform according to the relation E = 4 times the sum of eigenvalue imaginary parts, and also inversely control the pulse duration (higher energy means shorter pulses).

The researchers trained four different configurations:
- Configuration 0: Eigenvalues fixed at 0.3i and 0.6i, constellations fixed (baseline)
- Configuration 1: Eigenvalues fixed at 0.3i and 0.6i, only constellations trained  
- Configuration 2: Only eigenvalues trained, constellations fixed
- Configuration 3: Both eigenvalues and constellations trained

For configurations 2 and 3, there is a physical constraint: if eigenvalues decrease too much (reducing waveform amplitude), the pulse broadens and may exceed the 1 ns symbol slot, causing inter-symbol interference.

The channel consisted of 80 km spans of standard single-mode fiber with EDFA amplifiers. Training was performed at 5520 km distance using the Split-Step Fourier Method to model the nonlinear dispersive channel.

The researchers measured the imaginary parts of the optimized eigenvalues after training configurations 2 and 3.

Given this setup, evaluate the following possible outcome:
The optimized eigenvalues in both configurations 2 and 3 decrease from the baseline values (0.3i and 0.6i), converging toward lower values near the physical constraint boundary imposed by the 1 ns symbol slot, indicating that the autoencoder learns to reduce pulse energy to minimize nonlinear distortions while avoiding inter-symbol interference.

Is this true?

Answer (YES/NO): YES